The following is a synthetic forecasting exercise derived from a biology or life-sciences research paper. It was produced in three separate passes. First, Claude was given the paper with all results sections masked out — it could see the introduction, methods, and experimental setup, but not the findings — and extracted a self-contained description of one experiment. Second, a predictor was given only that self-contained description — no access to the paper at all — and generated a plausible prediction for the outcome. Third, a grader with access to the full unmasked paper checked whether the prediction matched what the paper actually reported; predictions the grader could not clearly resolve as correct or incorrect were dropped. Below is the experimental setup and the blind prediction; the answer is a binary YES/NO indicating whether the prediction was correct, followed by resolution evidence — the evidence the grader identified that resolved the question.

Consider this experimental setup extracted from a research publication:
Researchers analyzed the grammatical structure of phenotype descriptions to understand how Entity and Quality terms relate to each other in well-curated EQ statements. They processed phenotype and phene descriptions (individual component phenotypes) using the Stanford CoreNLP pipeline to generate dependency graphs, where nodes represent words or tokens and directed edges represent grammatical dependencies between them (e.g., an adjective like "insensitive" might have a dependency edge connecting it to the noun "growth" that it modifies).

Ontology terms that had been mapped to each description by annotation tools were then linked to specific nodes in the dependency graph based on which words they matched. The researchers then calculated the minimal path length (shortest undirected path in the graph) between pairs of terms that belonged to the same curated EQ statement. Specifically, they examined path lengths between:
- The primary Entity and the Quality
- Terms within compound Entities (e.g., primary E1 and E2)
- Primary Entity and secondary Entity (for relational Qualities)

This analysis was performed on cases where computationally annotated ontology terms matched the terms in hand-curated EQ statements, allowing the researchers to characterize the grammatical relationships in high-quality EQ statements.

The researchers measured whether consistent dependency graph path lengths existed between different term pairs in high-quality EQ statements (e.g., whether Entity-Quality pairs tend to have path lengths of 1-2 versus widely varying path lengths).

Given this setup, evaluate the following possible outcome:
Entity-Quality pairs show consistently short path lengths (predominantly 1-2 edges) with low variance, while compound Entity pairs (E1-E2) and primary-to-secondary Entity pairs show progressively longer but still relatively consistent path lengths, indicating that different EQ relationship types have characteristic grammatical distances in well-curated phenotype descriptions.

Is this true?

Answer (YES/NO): NO